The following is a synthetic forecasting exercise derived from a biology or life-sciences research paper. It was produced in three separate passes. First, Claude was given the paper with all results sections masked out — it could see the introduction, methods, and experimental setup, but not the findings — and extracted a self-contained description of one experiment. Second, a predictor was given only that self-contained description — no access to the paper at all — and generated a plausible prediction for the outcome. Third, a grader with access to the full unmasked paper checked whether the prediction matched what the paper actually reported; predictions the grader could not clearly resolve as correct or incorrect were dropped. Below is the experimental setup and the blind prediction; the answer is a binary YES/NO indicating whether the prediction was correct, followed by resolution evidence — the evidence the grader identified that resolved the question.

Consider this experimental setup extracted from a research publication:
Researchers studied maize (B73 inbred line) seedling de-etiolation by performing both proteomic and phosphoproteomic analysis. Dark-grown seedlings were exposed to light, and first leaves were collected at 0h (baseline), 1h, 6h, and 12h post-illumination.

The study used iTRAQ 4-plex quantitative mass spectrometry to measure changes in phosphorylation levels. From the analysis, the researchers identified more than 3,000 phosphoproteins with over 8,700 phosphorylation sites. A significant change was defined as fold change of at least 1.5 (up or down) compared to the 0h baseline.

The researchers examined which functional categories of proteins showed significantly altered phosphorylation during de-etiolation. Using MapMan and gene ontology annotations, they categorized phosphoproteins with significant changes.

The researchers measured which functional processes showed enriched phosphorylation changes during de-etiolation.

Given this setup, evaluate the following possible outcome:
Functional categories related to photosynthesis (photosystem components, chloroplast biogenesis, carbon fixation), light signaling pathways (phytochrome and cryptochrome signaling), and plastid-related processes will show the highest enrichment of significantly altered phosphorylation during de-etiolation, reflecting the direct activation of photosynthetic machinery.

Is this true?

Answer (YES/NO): NO